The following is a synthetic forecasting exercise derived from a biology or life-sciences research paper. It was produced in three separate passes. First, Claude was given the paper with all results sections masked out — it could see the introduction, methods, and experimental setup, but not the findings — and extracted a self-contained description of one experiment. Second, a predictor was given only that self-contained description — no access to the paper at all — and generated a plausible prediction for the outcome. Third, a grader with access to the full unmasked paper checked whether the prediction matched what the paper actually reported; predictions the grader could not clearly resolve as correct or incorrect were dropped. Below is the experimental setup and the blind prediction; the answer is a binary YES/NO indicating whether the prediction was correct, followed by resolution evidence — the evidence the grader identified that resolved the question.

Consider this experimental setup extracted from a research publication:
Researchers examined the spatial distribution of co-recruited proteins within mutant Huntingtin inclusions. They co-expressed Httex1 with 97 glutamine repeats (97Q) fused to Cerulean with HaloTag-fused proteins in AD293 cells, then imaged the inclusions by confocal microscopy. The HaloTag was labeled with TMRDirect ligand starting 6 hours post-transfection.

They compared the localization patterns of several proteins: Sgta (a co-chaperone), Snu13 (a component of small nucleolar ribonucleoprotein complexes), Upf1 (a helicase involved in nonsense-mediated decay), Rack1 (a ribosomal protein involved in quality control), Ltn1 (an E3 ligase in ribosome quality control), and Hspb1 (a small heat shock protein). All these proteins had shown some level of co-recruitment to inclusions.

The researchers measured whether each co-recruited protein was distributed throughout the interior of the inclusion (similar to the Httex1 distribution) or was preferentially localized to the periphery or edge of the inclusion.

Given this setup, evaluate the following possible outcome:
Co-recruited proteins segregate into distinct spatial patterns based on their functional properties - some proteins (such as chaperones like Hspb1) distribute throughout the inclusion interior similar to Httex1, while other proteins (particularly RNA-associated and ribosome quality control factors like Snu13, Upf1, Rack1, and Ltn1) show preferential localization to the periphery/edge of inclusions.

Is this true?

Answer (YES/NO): NO